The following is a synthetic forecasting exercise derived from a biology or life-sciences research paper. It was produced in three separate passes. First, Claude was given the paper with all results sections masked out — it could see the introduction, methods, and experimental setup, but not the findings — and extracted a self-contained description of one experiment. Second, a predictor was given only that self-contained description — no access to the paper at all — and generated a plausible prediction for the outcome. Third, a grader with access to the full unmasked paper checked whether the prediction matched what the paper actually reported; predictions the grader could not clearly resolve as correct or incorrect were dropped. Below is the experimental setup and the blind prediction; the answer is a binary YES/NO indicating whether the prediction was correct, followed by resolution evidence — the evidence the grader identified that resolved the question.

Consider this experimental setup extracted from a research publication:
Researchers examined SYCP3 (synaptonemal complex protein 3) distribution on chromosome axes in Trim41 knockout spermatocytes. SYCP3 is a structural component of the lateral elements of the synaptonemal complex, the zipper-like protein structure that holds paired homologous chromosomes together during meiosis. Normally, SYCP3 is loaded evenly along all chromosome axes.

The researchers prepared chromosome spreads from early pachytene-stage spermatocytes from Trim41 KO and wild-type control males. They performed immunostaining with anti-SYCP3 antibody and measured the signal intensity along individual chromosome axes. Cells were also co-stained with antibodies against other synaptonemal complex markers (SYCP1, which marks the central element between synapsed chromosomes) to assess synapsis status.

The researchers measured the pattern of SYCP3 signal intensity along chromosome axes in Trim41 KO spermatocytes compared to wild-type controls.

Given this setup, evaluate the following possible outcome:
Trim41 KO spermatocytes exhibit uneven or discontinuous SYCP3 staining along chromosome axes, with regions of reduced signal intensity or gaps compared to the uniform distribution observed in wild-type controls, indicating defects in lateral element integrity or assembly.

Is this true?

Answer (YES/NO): NO